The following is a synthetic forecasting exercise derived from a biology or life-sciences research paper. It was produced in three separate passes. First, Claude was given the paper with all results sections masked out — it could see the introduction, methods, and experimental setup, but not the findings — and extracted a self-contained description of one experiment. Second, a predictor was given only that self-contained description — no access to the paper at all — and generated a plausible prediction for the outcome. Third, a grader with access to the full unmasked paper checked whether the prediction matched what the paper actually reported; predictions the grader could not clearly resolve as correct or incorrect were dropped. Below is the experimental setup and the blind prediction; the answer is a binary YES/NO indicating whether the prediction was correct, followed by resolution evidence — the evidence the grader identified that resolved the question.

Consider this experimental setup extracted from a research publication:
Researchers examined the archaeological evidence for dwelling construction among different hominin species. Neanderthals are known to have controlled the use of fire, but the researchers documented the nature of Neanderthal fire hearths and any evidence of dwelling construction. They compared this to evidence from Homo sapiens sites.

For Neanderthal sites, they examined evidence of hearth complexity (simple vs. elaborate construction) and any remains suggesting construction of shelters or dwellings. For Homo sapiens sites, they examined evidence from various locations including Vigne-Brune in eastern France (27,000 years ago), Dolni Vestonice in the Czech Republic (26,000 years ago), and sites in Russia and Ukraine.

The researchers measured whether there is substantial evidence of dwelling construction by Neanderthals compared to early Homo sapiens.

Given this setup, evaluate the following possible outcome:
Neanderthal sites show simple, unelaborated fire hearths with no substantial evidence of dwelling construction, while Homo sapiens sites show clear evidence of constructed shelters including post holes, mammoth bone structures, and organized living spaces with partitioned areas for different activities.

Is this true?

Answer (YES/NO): NO